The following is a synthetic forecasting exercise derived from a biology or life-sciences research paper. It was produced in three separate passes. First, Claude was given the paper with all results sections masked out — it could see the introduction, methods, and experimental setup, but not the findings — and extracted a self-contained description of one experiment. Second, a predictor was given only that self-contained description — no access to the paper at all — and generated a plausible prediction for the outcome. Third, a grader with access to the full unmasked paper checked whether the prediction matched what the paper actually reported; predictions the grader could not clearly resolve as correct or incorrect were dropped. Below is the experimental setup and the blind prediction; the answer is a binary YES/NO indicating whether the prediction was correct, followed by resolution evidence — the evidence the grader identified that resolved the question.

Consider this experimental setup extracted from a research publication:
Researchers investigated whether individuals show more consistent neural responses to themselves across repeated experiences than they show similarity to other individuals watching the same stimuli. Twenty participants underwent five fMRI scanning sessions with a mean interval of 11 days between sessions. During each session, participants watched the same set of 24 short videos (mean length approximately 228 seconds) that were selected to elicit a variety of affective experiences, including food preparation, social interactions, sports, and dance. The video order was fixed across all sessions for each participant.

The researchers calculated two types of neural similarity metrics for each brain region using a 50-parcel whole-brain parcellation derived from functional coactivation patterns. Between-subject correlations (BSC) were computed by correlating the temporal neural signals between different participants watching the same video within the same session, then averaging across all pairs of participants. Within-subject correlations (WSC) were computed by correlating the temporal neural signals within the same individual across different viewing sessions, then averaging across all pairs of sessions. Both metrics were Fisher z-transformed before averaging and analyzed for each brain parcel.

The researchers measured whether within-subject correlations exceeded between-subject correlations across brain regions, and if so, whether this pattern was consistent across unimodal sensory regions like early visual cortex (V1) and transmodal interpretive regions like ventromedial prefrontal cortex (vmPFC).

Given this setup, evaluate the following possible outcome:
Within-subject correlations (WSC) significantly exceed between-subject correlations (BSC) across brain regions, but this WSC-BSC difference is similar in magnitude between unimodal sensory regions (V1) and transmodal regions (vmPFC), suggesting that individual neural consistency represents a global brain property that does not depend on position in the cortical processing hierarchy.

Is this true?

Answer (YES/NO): NO